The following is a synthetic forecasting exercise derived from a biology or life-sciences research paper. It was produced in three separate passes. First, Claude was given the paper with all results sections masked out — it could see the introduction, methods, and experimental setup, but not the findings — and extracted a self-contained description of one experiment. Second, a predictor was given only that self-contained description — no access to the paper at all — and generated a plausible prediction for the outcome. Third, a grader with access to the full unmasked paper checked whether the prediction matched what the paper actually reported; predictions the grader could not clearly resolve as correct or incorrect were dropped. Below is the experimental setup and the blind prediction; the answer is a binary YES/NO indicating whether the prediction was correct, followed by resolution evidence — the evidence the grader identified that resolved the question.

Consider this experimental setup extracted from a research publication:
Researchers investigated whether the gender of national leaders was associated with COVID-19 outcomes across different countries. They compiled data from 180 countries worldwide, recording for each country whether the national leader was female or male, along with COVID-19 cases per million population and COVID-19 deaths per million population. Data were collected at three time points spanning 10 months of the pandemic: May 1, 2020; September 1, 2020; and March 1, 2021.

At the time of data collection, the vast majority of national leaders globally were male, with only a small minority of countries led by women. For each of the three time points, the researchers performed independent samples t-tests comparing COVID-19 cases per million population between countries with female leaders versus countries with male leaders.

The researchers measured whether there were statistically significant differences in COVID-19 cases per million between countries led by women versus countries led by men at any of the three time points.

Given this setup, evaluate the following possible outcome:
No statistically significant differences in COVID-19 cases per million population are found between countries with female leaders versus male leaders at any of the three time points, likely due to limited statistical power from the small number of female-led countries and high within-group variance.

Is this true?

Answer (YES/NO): YES